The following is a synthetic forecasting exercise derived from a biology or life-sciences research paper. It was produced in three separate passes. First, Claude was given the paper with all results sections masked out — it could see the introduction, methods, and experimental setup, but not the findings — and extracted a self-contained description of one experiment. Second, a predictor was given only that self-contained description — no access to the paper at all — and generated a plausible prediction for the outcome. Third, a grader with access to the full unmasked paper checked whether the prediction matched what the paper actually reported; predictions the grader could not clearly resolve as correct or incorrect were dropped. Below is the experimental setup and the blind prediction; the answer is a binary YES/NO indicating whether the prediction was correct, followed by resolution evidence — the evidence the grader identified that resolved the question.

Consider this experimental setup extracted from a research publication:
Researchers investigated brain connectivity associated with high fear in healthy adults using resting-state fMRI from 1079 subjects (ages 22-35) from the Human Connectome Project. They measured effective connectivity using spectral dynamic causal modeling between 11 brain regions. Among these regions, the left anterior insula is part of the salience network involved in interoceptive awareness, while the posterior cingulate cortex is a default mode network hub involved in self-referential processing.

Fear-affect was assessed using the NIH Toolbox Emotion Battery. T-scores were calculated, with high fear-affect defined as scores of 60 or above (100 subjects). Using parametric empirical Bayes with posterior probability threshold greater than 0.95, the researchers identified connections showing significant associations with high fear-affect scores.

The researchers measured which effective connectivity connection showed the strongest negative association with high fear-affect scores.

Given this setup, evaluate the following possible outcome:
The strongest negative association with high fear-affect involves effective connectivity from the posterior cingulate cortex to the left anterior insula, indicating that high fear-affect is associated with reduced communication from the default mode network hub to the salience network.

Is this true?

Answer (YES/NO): NO